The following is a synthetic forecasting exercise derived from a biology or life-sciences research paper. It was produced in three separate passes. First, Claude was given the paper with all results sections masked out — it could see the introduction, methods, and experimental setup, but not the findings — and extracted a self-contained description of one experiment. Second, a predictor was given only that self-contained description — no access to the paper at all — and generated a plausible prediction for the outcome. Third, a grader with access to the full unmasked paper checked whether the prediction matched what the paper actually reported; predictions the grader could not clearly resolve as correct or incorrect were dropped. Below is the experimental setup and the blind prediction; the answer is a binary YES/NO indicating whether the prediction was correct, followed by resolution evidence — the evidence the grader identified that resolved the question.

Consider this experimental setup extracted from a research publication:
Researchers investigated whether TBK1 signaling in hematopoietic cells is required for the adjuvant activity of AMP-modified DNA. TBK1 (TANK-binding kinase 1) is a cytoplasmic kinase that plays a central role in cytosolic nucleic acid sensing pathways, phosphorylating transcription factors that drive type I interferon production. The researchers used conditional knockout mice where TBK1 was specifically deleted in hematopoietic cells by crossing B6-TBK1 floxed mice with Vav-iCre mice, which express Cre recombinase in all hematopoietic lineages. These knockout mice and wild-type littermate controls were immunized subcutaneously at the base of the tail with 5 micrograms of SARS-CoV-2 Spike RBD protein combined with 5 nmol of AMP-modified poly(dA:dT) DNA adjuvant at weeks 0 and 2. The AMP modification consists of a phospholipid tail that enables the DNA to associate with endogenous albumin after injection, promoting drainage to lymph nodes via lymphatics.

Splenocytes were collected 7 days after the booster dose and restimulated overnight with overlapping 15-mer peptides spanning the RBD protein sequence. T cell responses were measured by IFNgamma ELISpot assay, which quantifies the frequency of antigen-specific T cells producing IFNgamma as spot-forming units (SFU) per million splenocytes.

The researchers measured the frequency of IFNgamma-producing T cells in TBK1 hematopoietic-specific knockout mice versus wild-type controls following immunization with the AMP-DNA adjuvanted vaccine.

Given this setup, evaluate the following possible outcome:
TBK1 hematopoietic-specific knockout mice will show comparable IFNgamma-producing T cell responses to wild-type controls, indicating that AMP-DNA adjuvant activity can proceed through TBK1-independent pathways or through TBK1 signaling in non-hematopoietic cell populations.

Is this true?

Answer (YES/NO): NO